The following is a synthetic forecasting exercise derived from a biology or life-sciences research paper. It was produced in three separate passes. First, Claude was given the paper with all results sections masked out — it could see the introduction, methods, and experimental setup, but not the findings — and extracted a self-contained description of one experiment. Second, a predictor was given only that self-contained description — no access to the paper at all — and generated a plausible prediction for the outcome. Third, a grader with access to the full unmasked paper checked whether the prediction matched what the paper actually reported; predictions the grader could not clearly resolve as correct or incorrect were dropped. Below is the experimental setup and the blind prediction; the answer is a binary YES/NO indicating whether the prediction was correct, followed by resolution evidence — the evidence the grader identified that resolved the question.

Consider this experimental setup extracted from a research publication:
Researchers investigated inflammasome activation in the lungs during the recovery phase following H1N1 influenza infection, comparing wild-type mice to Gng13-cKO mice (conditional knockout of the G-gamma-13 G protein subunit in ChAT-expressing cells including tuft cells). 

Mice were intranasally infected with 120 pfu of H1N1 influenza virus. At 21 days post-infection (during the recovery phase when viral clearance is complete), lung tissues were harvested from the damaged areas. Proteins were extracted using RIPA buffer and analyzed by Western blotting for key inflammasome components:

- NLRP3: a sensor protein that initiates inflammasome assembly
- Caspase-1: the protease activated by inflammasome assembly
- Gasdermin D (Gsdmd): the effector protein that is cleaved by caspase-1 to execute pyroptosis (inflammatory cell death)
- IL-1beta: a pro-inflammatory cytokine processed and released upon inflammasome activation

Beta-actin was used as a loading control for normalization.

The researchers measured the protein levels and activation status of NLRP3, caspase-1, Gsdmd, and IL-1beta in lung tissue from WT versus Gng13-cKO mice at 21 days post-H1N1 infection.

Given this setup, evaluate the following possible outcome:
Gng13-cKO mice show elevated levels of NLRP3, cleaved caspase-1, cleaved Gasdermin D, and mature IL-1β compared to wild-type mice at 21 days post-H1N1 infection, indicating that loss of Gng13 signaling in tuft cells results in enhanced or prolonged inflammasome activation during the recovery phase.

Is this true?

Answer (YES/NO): YES